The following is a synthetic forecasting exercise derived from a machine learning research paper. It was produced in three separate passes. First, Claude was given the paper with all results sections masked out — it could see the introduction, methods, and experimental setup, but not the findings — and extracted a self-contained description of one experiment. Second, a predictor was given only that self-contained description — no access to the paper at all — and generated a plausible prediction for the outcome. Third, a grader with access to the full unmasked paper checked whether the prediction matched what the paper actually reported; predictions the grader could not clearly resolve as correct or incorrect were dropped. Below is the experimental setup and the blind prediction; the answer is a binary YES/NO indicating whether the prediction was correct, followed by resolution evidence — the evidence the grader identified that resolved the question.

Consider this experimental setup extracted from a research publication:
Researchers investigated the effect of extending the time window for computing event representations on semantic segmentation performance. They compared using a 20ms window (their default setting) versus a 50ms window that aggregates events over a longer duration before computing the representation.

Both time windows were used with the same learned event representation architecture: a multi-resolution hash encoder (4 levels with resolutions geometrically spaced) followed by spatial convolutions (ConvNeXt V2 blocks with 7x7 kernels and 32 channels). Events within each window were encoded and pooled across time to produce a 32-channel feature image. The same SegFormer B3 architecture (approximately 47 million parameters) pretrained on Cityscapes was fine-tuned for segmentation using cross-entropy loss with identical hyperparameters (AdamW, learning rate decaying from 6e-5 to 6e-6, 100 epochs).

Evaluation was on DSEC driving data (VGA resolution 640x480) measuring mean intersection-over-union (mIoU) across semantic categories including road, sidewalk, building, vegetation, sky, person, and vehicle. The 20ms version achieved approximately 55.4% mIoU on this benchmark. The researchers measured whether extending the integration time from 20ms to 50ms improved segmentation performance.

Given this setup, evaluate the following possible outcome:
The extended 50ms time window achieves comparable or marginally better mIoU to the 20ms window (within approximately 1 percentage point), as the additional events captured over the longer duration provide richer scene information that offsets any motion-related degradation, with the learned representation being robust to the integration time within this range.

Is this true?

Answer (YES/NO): YES